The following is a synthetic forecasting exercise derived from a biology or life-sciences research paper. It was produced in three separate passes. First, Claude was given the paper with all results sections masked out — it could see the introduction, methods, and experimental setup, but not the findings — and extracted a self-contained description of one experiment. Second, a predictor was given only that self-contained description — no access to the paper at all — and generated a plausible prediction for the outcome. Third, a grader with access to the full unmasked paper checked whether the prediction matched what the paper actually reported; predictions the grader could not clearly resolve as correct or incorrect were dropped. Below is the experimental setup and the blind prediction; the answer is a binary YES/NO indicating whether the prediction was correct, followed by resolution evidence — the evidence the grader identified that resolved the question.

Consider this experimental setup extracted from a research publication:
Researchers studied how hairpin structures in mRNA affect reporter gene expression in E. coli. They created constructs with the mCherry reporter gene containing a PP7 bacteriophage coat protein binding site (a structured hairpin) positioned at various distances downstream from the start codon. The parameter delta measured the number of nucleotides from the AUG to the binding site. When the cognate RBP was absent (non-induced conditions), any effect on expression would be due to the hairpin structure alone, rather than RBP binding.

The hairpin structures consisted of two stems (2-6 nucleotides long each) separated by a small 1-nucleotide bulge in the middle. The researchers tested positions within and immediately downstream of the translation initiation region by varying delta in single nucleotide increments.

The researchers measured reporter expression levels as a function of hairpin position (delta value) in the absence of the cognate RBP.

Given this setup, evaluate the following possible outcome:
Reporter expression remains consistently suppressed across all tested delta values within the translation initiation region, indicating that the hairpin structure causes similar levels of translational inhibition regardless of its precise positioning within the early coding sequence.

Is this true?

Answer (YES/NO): NO